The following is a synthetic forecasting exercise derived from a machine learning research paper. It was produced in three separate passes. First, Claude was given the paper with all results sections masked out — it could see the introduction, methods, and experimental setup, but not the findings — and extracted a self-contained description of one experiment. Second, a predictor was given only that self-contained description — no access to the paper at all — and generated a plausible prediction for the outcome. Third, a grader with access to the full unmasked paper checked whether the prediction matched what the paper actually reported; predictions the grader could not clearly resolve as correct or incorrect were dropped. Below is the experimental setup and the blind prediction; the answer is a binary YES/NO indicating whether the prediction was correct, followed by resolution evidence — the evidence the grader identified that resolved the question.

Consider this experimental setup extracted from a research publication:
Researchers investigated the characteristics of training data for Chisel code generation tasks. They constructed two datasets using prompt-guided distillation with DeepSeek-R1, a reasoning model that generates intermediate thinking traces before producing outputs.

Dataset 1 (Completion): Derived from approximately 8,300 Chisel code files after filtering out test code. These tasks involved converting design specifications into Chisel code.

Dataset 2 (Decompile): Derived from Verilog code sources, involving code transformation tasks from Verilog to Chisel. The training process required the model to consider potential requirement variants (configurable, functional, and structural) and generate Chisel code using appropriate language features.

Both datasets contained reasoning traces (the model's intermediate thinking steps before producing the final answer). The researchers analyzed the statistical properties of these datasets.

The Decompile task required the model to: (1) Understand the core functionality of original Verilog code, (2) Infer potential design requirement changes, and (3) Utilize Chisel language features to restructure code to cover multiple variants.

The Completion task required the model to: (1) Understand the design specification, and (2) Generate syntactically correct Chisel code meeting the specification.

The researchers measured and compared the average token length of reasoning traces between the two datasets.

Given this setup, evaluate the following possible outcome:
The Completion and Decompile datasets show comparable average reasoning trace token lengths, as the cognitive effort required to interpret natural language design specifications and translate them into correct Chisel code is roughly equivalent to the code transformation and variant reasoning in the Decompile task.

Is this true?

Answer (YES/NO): NO